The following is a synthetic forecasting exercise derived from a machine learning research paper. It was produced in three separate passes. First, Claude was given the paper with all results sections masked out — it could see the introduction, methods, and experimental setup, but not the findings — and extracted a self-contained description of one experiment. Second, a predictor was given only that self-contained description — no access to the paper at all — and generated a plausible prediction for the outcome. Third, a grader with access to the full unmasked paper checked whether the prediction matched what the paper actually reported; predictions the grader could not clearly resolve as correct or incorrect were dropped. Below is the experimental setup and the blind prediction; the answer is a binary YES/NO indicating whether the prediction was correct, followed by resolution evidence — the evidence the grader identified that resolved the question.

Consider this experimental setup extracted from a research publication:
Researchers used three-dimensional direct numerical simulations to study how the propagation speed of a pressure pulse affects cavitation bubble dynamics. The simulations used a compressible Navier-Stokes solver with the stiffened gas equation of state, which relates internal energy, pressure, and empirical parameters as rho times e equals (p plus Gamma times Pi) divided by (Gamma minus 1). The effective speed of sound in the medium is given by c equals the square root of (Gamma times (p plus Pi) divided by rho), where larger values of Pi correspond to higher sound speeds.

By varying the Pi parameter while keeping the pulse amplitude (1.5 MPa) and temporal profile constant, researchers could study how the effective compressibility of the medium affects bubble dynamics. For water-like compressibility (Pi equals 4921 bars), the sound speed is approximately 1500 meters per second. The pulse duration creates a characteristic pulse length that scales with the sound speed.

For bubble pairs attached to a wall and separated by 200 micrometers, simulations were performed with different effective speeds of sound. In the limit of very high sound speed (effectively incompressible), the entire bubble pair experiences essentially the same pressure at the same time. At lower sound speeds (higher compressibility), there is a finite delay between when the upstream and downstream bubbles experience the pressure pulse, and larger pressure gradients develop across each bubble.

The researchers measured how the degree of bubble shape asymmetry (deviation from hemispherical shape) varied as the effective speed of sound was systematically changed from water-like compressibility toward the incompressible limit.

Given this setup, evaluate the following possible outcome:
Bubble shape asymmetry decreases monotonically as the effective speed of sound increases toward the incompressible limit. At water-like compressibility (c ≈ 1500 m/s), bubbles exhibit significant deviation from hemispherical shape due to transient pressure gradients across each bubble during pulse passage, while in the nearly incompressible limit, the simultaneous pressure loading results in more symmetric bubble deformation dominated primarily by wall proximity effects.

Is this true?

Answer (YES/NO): NO